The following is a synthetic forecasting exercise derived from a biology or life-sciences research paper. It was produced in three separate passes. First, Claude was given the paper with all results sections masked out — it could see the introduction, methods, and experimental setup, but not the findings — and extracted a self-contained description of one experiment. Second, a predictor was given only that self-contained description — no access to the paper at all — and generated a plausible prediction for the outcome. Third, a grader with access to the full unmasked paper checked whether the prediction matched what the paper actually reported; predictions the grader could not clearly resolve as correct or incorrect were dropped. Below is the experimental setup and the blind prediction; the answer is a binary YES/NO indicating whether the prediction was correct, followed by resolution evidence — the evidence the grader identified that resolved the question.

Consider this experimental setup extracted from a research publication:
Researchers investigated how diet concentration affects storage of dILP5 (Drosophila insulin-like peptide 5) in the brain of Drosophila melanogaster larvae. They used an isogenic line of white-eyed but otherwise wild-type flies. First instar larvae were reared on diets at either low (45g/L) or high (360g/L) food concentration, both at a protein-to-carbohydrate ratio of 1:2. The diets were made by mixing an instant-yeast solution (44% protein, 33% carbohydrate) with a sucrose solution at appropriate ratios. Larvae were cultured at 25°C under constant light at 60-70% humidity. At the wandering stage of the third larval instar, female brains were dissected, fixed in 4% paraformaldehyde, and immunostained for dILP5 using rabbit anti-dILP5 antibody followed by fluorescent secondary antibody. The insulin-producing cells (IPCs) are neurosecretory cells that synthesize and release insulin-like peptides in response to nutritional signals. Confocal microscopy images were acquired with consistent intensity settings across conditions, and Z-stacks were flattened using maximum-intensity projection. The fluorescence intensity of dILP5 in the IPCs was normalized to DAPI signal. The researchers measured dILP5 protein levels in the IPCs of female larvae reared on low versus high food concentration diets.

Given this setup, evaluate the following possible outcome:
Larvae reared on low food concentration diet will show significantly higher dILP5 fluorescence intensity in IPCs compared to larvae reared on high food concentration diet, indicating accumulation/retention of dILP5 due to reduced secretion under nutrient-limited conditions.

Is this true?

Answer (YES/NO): NO